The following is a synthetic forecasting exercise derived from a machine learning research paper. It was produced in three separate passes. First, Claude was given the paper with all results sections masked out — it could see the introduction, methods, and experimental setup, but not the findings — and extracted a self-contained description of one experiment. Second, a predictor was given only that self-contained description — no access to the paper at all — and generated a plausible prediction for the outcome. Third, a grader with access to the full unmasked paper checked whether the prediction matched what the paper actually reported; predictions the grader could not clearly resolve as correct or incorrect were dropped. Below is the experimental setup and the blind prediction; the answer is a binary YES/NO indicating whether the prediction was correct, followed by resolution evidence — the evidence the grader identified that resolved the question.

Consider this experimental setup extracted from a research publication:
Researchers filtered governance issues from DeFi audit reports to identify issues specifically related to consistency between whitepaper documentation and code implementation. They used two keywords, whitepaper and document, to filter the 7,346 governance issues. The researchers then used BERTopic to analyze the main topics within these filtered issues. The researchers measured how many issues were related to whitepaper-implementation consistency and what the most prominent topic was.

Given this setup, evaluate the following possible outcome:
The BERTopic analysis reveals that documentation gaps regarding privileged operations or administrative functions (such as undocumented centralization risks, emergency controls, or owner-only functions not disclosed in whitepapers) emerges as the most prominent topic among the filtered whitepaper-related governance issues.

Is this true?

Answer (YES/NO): NO